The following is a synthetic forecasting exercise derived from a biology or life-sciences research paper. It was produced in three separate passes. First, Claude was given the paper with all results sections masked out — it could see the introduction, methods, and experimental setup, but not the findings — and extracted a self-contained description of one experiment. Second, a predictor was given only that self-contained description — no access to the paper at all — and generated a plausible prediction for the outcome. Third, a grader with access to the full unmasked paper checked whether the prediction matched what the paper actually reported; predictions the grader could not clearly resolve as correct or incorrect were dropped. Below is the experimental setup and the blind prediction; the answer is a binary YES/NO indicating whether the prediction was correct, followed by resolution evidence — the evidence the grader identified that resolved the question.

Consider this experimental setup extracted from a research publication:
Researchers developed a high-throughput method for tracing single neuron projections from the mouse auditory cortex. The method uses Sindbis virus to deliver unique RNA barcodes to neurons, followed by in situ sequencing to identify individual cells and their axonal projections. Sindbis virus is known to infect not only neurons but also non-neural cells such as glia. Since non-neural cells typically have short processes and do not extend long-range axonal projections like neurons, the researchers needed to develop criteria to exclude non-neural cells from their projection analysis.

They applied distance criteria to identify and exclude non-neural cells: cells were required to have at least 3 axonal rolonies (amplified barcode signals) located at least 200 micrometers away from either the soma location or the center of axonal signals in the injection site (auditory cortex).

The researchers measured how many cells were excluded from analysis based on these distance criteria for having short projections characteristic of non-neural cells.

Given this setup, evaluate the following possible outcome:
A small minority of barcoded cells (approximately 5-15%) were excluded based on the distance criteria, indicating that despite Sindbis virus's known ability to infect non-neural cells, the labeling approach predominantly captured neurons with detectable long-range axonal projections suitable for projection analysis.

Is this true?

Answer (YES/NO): NO